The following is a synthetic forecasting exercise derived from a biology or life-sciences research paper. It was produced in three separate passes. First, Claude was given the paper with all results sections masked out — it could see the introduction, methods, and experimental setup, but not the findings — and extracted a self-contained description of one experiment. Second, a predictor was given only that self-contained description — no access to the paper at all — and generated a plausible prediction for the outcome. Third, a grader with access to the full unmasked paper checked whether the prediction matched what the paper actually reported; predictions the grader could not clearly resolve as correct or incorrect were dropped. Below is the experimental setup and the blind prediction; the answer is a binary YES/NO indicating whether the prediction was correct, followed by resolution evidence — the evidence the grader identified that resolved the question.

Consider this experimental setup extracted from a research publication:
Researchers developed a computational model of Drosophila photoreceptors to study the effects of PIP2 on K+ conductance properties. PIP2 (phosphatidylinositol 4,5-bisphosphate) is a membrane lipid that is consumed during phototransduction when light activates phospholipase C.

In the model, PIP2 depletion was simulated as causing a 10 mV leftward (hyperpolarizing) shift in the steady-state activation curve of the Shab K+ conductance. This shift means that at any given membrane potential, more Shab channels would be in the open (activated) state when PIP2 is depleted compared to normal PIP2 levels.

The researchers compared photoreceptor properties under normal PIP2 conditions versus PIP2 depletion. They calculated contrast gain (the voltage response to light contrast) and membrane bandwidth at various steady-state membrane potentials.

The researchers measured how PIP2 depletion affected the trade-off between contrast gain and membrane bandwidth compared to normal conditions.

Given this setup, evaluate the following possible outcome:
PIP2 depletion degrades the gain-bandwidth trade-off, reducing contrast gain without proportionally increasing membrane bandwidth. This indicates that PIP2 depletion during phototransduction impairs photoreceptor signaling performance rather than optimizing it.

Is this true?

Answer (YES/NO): NO